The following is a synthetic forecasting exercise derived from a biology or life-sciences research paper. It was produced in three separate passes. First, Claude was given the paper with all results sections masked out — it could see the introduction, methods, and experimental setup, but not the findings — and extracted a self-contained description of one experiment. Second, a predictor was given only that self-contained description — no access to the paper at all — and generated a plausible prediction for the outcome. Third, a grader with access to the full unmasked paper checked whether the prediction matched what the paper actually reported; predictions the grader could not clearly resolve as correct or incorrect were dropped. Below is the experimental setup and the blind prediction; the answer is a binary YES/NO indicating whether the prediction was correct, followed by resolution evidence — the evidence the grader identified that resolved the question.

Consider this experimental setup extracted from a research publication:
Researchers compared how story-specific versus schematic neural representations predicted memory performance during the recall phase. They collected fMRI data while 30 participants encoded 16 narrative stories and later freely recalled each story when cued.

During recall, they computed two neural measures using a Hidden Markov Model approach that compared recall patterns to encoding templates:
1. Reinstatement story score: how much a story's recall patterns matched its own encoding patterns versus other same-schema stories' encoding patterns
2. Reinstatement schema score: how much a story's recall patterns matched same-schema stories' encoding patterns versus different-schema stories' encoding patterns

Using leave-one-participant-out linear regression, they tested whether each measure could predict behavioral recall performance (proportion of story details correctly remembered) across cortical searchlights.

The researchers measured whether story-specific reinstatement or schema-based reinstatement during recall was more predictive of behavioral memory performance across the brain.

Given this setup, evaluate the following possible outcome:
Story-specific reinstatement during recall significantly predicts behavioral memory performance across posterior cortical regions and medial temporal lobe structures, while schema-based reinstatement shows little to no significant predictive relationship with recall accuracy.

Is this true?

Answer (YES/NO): NO